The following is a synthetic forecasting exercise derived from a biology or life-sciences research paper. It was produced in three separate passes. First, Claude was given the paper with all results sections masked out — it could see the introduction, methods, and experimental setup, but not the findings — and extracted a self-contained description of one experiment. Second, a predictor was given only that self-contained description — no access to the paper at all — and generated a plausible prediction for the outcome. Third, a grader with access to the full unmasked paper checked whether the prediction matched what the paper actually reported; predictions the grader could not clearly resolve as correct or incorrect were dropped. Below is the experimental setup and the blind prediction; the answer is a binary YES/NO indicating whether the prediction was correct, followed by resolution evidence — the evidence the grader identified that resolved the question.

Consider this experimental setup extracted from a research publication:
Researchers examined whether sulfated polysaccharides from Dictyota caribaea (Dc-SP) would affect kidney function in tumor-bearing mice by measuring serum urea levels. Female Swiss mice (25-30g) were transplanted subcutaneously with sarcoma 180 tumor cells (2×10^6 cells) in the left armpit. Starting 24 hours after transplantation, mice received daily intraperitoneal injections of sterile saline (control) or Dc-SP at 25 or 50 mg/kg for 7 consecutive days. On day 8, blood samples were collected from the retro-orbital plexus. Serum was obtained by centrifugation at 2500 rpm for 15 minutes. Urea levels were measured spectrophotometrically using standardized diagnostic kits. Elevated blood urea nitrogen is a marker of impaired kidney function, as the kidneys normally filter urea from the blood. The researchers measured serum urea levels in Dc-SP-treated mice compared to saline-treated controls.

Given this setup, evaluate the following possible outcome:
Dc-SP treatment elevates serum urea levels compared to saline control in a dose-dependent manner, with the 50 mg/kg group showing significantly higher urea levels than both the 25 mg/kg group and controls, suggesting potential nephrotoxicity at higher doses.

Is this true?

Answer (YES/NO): NO